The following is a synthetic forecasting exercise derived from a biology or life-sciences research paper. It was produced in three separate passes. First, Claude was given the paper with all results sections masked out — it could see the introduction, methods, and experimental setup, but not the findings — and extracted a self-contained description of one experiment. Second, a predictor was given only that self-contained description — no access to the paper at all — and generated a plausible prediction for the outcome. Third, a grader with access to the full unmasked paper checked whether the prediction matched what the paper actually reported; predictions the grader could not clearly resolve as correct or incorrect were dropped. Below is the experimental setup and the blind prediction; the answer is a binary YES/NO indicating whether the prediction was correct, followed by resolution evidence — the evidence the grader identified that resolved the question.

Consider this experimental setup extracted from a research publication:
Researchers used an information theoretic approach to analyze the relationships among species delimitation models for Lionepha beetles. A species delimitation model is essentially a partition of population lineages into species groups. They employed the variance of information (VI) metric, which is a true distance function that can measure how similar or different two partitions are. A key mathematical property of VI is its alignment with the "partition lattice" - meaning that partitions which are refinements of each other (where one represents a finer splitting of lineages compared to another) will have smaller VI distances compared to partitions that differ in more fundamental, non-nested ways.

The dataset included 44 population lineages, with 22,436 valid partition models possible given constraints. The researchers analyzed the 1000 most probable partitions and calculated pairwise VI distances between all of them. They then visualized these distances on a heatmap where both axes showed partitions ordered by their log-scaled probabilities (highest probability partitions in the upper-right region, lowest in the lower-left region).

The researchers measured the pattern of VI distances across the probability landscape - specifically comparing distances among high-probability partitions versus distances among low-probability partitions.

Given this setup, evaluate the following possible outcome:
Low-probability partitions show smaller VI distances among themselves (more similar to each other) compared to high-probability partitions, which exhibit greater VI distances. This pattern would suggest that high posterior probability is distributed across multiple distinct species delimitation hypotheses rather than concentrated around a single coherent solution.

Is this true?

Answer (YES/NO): NO